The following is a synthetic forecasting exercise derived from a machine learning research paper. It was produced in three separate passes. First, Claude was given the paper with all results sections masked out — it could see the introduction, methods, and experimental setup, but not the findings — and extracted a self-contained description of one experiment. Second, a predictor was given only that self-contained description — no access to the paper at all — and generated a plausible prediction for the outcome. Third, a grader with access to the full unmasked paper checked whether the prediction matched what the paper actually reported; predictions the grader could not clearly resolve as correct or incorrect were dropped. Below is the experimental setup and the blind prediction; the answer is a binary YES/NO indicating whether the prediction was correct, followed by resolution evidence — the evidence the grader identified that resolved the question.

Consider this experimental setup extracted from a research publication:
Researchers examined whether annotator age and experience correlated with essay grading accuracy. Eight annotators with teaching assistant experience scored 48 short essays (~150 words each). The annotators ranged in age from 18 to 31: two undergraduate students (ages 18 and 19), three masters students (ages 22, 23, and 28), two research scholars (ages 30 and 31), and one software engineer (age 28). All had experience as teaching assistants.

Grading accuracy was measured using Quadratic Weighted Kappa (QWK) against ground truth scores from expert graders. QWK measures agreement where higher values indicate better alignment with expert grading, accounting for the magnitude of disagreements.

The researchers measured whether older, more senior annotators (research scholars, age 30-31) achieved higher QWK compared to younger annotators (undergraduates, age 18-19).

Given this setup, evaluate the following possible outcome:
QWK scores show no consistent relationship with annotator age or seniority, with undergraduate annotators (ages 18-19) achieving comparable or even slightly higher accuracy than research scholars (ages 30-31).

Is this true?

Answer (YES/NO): YES